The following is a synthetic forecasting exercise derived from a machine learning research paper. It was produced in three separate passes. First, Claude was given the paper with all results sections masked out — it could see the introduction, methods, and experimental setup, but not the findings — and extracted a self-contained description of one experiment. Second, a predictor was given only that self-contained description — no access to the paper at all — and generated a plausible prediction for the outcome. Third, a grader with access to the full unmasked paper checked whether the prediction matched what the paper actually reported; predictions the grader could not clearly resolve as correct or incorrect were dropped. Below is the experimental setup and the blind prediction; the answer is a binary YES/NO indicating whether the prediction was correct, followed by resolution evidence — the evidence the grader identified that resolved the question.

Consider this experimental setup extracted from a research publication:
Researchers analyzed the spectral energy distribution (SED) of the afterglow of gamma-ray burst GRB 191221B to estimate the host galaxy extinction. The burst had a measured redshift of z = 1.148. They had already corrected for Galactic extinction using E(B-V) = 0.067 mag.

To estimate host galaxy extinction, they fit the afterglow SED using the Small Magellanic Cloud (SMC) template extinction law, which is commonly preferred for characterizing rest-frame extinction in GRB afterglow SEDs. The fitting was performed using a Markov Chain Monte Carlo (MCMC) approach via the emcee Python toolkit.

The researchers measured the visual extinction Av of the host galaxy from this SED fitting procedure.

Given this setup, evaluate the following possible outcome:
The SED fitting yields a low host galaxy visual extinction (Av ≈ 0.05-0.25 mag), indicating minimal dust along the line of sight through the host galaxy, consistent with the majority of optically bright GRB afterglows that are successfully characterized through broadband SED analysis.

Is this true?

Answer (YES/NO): NO